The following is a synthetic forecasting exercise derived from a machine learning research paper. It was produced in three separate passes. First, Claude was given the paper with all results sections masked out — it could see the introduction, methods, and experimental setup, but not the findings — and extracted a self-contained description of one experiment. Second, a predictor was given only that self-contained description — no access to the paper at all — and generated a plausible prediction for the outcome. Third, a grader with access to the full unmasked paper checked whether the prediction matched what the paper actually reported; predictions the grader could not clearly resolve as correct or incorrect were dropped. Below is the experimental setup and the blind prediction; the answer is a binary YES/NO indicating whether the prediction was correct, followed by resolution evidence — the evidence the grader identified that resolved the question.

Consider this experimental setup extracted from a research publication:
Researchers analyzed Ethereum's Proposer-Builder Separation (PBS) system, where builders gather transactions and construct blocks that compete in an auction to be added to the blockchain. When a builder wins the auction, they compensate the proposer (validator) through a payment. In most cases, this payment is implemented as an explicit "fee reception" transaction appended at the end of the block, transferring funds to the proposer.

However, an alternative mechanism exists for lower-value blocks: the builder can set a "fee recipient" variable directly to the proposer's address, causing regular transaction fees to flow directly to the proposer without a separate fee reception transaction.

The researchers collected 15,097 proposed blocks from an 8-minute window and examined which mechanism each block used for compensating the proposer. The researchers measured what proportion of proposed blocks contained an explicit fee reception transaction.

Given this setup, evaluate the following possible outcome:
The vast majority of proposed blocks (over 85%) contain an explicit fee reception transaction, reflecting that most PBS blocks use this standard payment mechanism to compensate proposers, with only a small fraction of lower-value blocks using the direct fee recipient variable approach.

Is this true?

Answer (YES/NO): YES